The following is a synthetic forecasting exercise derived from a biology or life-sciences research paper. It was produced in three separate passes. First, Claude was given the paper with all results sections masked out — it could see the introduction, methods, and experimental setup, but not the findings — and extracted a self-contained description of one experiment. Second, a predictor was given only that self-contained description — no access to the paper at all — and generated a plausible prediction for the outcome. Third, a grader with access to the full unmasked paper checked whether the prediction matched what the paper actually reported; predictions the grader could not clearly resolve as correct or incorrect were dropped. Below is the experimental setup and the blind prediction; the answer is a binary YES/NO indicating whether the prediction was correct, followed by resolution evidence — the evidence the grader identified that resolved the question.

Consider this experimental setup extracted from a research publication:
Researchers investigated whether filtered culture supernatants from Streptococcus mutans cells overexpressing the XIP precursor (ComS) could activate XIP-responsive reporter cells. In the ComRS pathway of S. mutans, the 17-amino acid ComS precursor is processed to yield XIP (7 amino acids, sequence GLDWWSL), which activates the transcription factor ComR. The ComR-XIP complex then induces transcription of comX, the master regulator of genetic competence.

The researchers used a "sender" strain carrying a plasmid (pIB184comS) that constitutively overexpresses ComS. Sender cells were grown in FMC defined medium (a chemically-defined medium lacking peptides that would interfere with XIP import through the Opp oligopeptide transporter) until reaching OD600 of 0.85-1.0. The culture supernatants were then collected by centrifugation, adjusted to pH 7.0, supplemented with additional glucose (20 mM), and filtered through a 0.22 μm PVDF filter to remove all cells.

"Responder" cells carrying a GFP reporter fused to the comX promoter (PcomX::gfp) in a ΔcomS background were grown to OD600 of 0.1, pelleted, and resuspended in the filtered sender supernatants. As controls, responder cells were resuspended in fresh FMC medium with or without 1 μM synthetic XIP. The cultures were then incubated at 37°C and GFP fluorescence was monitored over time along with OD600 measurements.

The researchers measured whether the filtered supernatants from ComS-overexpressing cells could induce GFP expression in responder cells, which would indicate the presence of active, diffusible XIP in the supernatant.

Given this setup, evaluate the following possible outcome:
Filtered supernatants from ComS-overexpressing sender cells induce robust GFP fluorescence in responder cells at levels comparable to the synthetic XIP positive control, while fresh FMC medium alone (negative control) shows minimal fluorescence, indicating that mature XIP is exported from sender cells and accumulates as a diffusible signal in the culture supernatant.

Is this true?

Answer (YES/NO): YES